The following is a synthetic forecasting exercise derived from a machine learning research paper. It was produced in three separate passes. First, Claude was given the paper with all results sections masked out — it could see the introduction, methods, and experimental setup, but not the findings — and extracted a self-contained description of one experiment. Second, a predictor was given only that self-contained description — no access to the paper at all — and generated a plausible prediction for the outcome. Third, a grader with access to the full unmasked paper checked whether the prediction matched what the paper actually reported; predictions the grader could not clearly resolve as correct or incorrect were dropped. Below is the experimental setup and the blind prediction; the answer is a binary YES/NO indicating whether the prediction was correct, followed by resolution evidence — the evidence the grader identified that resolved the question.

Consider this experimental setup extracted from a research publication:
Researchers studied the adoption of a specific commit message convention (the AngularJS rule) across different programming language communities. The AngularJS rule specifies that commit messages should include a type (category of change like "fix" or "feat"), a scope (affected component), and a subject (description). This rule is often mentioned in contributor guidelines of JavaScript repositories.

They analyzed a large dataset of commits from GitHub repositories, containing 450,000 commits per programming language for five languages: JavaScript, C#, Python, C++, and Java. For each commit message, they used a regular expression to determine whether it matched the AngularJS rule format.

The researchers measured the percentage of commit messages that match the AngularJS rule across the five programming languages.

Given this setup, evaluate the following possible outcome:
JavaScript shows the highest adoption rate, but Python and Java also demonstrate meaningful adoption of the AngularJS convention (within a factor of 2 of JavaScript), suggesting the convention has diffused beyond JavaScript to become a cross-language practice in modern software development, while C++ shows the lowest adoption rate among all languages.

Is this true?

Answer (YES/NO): NO